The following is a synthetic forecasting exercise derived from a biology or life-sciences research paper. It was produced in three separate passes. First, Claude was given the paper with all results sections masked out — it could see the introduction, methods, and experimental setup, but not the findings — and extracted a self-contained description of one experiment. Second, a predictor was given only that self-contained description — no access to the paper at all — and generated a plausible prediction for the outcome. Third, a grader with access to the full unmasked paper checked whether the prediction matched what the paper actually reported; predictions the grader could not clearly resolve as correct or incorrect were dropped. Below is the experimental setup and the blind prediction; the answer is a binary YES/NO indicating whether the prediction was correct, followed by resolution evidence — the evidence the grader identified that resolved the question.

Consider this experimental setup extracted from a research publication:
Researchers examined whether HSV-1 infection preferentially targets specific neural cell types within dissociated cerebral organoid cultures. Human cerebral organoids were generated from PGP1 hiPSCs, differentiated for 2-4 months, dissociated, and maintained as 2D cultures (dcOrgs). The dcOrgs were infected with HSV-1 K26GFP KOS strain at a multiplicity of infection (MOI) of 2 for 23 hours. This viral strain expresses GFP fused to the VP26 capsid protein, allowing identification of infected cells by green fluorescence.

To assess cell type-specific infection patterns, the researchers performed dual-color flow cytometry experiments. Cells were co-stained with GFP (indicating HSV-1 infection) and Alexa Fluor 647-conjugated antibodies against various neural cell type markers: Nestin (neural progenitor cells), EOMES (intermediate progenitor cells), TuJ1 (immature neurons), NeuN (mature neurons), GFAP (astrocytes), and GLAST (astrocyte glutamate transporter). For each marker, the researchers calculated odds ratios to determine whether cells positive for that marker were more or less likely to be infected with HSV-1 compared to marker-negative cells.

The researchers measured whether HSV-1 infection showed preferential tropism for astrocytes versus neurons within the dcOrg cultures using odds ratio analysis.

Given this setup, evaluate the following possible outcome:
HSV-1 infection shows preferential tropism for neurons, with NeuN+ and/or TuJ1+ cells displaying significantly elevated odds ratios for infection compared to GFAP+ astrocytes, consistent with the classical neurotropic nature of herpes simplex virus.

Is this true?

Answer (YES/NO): NO